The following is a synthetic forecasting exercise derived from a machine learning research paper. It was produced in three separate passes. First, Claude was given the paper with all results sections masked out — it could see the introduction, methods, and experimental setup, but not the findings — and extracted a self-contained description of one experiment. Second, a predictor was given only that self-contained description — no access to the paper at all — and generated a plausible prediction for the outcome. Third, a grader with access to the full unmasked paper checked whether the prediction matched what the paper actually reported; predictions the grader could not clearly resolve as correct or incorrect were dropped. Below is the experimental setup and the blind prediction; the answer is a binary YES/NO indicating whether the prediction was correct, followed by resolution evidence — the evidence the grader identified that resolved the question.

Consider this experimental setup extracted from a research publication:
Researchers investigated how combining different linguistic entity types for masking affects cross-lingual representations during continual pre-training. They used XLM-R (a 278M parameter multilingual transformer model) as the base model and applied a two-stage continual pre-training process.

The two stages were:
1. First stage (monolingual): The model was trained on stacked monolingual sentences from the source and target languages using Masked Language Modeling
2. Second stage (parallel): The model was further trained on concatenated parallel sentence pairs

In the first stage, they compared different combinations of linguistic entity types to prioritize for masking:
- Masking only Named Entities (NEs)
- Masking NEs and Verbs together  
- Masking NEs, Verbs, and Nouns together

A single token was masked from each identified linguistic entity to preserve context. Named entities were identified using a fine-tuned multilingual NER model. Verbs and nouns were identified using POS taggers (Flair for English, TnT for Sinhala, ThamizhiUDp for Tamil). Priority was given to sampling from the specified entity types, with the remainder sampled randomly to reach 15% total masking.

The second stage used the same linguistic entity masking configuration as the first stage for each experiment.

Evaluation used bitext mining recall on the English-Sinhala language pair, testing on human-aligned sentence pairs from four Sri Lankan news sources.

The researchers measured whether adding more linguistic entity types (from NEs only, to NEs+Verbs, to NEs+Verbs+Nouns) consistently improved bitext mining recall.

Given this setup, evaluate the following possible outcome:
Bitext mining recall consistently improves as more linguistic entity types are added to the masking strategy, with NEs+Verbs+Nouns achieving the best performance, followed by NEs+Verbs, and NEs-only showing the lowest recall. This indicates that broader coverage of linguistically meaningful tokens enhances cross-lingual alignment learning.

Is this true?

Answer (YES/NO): NO